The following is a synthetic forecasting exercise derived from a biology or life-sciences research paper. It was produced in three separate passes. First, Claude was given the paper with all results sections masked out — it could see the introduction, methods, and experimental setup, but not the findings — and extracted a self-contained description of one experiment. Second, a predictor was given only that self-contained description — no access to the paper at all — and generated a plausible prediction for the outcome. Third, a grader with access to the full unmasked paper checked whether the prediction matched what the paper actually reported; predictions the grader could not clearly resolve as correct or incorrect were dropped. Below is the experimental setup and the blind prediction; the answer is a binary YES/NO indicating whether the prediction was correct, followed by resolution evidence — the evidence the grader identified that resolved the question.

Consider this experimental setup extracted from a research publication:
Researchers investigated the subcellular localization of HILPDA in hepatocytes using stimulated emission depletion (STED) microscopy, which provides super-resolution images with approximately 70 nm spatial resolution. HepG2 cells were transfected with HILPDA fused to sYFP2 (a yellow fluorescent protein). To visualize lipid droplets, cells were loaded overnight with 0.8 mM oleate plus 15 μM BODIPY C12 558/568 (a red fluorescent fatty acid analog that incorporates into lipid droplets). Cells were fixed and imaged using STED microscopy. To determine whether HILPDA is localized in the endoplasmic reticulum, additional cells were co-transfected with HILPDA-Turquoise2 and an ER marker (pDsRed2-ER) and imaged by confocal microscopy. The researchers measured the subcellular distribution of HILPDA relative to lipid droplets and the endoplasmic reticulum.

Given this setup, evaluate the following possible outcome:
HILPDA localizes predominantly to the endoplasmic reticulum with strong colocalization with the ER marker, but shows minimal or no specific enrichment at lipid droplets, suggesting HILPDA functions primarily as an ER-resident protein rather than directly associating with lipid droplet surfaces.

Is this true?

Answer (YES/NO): NO